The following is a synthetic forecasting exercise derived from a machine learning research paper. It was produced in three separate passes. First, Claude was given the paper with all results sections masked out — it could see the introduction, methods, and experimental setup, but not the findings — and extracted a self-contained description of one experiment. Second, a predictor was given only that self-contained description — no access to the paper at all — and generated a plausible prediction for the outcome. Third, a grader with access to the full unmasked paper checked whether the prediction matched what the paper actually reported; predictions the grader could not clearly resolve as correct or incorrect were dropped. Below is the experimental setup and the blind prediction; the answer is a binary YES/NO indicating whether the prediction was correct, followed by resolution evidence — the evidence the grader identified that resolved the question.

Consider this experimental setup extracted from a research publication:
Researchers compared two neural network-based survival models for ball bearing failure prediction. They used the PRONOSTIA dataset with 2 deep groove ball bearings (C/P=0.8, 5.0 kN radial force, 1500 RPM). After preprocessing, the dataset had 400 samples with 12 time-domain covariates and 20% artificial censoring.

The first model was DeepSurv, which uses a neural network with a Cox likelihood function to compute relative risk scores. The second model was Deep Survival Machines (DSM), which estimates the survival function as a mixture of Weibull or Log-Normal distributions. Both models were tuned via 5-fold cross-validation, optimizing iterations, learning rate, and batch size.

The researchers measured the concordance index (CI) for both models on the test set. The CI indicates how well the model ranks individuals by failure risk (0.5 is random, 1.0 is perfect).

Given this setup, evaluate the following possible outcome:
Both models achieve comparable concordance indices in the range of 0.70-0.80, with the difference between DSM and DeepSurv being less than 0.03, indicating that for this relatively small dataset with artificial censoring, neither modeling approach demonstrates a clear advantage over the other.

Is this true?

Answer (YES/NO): YES